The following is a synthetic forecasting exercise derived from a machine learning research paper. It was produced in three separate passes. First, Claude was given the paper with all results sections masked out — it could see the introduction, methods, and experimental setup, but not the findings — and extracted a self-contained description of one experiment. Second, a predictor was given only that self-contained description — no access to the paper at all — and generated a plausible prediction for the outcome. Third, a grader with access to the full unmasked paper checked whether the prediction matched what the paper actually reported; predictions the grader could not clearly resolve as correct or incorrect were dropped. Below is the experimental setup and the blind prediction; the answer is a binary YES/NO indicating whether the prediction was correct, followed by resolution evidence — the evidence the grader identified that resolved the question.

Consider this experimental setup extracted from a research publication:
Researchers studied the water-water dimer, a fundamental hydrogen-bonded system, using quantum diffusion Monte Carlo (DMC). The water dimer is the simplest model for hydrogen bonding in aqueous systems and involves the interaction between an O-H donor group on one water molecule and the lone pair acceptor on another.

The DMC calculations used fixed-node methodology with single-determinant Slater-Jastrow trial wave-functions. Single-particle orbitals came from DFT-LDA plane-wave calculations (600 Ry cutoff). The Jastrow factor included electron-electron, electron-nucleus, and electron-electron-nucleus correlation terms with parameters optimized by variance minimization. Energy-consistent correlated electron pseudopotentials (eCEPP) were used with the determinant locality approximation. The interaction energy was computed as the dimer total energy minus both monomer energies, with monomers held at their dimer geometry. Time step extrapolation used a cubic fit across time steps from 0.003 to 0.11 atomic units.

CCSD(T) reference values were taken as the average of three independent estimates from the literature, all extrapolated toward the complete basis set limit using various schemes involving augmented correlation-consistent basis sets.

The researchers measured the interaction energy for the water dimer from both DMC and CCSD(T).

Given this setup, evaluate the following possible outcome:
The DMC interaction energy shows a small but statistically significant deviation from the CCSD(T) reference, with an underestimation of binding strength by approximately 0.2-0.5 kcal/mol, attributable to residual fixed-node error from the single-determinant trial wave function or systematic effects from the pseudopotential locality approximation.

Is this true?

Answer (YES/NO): NO